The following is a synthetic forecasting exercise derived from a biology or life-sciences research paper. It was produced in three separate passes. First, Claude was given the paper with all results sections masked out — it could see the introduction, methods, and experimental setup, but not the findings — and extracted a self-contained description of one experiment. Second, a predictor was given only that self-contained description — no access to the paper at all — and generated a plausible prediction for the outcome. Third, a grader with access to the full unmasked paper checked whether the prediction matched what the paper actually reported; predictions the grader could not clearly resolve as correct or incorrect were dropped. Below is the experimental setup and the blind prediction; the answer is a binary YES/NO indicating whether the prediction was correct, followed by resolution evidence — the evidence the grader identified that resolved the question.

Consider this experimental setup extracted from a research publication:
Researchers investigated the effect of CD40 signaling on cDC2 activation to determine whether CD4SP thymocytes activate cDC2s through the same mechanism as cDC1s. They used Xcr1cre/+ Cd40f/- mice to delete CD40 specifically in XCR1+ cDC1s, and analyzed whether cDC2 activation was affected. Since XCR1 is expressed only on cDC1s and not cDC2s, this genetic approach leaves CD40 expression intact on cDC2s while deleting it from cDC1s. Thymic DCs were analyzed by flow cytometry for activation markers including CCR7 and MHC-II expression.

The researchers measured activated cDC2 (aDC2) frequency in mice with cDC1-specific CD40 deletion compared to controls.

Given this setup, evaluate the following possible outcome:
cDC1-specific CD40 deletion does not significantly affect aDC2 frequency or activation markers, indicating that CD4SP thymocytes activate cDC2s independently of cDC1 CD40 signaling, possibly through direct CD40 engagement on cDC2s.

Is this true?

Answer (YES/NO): YES